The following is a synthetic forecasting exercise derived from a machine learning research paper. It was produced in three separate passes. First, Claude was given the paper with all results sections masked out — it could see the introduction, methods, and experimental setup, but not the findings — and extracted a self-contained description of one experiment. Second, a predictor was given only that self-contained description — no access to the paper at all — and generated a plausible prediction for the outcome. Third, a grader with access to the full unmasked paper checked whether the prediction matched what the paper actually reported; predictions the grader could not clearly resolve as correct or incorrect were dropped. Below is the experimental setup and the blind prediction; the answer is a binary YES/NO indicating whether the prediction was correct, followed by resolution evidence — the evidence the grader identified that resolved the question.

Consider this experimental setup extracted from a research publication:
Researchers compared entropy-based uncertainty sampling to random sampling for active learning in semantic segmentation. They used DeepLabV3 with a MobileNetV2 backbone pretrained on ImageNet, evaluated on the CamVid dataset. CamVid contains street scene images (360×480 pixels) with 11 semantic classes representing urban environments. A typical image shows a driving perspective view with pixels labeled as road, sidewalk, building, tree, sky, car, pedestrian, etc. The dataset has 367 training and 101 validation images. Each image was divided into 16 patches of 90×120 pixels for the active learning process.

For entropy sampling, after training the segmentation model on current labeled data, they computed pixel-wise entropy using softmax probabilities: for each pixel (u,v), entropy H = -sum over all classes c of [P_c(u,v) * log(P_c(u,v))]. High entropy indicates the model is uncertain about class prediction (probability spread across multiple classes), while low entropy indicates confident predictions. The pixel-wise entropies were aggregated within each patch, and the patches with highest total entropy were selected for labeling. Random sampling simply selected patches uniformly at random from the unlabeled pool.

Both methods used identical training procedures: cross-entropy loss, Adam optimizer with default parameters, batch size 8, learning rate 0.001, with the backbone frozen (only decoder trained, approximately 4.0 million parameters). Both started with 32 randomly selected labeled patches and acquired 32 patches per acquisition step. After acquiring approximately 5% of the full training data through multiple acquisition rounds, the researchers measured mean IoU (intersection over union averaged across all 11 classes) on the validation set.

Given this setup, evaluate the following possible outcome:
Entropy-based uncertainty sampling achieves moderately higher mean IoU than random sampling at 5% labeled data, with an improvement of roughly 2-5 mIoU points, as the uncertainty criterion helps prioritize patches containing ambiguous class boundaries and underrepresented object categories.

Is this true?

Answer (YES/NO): NO